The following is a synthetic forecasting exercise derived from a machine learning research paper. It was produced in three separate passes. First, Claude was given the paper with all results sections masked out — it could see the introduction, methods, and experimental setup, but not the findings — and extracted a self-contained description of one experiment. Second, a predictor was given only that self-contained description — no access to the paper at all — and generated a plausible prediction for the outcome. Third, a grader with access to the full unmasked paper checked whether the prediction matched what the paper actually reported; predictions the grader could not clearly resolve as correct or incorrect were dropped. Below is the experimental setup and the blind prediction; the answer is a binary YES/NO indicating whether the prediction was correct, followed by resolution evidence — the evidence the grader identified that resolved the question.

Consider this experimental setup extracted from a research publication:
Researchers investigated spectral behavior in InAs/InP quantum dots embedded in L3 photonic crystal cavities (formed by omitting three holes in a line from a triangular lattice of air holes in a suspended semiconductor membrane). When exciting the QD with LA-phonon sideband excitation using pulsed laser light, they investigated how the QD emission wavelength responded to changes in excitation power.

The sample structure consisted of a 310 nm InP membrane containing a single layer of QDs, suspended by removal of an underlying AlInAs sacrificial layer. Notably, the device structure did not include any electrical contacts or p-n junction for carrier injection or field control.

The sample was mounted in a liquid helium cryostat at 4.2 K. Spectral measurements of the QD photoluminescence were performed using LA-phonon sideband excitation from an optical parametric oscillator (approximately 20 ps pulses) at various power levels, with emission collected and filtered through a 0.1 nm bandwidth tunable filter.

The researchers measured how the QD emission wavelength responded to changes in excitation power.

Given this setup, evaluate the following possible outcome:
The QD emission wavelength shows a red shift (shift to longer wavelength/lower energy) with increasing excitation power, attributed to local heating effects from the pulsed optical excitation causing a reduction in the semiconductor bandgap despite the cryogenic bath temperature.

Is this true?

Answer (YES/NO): NO